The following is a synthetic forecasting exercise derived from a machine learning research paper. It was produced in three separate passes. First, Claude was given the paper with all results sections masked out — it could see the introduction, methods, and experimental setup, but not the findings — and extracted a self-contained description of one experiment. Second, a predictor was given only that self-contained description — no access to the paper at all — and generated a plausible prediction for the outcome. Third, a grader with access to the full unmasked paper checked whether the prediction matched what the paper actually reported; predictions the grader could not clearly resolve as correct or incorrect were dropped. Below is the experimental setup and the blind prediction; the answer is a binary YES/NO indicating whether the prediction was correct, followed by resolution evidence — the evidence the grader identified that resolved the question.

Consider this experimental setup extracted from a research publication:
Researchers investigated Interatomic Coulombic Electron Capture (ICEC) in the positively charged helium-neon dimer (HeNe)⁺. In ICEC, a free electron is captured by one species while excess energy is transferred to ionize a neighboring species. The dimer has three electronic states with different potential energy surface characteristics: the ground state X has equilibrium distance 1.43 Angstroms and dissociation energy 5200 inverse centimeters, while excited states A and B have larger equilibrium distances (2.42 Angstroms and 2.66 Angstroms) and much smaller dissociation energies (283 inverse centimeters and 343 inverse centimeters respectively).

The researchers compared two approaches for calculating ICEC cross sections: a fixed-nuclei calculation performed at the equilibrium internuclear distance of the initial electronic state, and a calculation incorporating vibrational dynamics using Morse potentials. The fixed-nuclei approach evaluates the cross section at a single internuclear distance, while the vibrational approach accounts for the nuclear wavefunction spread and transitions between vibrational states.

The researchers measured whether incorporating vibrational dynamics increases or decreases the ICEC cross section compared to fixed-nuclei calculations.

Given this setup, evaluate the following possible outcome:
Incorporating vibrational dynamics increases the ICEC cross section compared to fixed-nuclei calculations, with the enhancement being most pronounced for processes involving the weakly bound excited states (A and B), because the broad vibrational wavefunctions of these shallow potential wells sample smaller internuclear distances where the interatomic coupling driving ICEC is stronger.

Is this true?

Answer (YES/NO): NO